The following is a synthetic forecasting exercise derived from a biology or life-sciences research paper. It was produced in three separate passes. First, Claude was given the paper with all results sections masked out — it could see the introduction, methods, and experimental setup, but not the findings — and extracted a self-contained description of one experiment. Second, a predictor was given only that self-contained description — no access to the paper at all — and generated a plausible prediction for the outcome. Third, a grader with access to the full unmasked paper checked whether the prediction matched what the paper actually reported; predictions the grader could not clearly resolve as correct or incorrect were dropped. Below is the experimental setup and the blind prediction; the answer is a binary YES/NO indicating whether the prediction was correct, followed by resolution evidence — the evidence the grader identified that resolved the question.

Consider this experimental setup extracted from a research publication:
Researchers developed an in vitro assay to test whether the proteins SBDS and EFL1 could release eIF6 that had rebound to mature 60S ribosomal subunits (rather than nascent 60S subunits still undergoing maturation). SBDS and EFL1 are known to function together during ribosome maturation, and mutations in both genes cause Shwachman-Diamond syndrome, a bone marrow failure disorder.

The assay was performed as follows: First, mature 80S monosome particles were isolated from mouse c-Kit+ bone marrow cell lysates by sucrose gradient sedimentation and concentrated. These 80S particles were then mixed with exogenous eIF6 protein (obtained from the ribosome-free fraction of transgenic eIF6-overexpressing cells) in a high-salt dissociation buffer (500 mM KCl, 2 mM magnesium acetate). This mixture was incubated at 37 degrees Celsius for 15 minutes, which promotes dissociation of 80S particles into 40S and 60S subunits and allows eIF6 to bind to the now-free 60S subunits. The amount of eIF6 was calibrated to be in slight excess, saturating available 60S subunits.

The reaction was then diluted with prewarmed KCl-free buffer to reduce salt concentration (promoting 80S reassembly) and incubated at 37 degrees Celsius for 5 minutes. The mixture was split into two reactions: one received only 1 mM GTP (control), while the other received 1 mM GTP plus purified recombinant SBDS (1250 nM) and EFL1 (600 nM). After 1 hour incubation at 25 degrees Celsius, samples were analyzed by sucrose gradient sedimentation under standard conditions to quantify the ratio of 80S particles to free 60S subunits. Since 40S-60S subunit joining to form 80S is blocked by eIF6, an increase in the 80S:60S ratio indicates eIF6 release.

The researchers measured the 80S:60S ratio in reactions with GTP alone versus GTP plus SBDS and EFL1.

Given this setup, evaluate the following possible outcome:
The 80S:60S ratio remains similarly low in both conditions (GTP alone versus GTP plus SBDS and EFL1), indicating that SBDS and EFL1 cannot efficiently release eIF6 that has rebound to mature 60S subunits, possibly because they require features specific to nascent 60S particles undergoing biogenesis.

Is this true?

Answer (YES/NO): NO